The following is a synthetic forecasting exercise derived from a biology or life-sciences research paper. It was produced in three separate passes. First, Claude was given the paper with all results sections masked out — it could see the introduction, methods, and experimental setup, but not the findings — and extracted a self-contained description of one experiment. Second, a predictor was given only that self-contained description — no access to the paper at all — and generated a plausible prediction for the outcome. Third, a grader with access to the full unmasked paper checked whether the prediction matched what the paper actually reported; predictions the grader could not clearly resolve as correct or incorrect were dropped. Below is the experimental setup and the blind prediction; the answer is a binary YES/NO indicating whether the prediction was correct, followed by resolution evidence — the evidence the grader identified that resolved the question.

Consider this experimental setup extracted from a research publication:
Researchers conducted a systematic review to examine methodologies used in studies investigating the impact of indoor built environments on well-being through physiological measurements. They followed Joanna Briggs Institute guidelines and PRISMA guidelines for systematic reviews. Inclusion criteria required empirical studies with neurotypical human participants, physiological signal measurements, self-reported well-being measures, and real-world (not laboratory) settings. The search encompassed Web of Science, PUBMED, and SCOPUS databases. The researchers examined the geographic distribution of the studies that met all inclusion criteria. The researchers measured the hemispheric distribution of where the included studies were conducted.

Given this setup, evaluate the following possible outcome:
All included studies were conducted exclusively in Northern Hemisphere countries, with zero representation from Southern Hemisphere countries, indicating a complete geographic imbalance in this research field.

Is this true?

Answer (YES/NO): YES